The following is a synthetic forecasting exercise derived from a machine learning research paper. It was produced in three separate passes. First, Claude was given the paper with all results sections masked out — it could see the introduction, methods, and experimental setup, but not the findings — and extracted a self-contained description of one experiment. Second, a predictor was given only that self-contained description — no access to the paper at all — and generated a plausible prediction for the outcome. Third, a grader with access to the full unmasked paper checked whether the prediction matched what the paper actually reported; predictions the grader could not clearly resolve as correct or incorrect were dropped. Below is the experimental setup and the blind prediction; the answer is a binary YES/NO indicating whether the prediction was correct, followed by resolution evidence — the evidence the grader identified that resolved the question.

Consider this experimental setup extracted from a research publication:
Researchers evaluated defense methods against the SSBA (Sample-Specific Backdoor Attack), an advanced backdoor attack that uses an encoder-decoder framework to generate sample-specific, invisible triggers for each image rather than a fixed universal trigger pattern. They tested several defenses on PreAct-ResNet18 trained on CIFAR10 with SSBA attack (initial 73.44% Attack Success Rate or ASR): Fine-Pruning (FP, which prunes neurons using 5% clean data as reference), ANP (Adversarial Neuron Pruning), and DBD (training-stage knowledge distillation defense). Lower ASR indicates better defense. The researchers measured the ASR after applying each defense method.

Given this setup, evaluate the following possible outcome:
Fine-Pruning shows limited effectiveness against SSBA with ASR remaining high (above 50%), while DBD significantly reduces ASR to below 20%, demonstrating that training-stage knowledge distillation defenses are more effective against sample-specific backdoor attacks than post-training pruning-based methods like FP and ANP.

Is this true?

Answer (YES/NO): NO